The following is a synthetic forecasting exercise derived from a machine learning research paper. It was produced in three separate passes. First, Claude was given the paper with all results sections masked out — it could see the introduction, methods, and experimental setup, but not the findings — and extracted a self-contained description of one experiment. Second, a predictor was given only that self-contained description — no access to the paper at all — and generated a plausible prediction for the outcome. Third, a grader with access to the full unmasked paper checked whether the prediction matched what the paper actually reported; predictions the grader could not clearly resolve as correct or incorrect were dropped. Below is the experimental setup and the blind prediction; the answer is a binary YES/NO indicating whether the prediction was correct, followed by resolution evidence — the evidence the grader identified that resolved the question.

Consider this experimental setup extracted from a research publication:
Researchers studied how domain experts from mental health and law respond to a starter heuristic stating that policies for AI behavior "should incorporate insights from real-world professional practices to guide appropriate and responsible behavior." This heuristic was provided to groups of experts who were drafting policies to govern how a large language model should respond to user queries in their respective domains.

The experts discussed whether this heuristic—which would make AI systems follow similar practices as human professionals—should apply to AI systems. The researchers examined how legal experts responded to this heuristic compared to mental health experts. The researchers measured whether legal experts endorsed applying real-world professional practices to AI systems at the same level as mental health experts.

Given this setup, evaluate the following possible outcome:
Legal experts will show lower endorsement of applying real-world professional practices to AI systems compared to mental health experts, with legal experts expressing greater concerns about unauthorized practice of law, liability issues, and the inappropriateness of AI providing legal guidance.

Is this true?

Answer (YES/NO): NO